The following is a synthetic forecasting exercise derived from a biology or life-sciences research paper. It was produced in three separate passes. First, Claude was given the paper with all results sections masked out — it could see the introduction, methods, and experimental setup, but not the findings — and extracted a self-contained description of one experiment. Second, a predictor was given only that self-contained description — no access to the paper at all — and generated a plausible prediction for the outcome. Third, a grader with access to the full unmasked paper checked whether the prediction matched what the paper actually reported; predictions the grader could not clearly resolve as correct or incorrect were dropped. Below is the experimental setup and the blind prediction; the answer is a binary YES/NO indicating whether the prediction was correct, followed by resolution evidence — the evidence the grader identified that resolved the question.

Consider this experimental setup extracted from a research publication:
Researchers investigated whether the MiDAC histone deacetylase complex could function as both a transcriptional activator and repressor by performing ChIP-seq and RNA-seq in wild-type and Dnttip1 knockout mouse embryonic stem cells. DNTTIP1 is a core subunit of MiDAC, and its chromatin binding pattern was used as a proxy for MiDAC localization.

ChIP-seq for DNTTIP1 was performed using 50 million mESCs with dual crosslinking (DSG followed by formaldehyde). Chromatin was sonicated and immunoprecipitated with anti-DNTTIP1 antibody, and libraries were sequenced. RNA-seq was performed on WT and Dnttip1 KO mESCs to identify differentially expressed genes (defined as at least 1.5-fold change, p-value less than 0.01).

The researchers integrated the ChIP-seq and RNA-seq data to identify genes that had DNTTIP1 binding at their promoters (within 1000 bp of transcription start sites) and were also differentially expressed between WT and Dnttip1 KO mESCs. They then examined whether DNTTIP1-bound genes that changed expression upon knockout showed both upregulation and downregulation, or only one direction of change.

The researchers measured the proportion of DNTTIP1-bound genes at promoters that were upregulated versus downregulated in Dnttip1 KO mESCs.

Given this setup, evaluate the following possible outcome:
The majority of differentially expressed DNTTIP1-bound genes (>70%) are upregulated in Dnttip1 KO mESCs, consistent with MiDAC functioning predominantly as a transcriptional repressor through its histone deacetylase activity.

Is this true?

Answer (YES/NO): NO